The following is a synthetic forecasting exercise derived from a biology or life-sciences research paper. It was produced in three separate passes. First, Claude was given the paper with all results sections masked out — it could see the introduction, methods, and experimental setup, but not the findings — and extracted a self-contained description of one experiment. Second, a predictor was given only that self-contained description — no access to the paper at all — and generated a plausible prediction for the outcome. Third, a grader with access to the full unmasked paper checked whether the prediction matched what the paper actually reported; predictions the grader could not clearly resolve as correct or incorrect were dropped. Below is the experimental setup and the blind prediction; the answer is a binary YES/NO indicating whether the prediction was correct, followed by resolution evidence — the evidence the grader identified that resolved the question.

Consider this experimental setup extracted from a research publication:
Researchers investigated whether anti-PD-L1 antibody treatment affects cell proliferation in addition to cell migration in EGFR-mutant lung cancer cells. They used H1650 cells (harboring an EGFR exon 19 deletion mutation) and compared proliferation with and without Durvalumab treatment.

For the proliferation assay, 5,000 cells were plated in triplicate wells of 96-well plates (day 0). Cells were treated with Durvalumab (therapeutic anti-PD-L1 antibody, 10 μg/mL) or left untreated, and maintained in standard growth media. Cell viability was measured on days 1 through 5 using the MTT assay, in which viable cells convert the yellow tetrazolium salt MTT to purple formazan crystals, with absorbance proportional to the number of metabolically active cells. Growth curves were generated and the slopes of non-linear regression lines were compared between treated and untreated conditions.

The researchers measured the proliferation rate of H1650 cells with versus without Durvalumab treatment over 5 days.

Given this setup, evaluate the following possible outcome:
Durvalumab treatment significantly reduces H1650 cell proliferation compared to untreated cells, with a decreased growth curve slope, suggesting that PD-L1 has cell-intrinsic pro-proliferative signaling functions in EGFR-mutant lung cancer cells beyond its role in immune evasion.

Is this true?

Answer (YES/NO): NO